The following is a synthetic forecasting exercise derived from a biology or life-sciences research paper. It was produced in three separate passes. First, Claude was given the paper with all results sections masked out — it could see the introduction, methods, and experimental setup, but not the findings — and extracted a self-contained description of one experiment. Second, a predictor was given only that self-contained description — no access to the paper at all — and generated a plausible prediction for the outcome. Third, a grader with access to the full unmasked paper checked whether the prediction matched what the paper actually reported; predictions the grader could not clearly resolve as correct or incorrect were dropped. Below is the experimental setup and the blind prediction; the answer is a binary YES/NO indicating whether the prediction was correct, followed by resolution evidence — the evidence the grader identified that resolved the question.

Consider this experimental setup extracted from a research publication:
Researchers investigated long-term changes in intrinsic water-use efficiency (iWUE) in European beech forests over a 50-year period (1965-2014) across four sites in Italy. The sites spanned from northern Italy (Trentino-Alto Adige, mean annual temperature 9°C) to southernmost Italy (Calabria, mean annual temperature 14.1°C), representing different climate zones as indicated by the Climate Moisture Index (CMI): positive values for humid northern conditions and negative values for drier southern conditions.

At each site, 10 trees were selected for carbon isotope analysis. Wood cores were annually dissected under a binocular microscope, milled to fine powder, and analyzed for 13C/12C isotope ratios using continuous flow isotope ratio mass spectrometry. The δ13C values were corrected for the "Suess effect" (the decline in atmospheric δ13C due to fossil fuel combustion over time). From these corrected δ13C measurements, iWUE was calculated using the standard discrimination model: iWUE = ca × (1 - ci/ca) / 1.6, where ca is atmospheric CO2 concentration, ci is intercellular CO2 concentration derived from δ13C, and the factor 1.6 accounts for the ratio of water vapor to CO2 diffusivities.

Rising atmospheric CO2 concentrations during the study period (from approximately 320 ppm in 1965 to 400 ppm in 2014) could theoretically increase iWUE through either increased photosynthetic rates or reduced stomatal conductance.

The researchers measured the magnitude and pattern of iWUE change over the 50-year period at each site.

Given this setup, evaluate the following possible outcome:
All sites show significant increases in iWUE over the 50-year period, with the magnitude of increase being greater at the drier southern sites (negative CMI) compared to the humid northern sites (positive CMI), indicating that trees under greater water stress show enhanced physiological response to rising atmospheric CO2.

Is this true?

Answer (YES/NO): NO